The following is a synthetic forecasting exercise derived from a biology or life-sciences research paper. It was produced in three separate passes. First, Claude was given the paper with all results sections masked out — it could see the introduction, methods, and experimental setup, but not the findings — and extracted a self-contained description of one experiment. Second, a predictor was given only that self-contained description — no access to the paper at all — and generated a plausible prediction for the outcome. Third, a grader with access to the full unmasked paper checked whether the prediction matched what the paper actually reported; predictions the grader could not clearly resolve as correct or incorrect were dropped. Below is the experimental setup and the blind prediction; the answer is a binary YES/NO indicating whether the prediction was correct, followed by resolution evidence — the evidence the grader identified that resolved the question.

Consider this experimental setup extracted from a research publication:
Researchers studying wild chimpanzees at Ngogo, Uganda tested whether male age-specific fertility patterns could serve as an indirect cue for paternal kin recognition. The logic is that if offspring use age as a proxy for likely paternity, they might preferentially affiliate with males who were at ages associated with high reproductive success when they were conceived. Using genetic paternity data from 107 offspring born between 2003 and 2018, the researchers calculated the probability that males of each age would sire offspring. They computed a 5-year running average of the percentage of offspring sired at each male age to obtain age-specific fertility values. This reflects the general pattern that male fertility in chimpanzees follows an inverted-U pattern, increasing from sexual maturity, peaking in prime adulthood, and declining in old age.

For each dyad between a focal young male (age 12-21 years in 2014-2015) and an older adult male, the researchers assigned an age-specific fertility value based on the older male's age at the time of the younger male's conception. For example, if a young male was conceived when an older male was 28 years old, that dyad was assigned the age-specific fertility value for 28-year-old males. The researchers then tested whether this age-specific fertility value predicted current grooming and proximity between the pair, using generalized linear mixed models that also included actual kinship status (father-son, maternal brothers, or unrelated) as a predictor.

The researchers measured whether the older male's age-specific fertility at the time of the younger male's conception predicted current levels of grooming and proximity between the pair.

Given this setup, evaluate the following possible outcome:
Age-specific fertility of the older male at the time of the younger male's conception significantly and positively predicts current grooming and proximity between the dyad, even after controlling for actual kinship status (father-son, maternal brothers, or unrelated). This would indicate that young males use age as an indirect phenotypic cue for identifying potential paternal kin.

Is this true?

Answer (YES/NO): NO